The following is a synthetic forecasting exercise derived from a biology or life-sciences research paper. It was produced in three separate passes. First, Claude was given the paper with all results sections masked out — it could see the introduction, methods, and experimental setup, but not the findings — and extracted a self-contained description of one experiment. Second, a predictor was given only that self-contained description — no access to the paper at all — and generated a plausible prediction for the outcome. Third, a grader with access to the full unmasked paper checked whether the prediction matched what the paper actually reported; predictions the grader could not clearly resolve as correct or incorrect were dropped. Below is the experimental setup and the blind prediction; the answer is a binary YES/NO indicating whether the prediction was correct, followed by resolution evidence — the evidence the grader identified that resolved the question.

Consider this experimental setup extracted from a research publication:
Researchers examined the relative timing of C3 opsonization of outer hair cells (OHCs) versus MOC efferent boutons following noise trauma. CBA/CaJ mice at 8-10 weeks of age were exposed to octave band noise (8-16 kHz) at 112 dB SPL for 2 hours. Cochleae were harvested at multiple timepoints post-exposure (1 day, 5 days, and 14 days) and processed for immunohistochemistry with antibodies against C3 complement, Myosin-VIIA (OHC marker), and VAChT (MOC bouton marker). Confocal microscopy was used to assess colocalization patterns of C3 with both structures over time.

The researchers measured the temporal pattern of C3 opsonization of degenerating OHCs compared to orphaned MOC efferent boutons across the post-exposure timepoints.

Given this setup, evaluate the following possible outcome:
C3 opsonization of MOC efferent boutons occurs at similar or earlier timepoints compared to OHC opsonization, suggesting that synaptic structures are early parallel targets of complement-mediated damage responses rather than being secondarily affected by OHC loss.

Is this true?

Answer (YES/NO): NO